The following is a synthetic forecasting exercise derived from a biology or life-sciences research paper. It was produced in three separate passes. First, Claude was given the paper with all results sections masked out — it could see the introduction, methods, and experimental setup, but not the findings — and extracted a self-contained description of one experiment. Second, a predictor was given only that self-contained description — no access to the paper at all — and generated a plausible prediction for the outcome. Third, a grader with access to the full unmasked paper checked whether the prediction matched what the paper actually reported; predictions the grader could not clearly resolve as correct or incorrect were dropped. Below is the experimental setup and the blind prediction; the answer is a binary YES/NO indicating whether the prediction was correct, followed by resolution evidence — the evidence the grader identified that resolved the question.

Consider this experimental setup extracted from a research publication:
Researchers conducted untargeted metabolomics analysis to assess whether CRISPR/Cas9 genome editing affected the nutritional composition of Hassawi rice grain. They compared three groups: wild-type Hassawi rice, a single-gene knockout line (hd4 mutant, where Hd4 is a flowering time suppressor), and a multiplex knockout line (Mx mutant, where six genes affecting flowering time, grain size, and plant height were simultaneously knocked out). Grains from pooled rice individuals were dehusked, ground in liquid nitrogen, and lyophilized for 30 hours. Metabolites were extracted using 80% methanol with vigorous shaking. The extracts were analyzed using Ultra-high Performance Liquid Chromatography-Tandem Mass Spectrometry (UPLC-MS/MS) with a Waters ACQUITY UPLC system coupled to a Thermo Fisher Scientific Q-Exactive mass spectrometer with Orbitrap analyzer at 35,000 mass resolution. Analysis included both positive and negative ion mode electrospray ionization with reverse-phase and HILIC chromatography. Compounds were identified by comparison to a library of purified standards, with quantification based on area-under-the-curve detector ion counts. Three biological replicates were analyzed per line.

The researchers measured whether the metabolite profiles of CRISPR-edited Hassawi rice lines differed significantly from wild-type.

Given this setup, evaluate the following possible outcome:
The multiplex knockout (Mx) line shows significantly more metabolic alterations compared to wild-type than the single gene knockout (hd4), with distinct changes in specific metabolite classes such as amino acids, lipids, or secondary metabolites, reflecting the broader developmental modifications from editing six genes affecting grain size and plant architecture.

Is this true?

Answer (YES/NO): NO